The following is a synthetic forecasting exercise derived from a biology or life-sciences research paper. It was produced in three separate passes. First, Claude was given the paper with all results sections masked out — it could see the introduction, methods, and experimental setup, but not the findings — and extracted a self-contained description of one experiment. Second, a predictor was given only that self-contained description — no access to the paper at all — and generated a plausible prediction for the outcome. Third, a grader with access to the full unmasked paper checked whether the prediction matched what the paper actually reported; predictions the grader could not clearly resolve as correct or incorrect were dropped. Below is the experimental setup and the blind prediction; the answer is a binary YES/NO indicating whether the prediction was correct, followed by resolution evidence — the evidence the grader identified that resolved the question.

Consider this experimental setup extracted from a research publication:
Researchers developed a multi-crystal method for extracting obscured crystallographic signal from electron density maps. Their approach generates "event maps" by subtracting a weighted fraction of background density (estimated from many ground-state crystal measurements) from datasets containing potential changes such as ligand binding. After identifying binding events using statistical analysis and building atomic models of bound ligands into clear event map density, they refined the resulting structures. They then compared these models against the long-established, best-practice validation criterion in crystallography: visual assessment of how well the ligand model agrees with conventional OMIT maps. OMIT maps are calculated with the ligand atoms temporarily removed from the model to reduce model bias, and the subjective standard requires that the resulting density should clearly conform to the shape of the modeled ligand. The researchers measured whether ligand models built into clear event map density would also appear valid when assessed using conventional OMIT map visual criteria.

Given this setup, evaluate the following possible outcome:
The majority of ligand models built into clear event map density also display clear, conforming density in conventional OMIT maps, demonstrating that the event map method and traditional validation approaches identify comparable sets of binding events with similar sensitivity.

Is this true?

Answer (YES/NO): NO